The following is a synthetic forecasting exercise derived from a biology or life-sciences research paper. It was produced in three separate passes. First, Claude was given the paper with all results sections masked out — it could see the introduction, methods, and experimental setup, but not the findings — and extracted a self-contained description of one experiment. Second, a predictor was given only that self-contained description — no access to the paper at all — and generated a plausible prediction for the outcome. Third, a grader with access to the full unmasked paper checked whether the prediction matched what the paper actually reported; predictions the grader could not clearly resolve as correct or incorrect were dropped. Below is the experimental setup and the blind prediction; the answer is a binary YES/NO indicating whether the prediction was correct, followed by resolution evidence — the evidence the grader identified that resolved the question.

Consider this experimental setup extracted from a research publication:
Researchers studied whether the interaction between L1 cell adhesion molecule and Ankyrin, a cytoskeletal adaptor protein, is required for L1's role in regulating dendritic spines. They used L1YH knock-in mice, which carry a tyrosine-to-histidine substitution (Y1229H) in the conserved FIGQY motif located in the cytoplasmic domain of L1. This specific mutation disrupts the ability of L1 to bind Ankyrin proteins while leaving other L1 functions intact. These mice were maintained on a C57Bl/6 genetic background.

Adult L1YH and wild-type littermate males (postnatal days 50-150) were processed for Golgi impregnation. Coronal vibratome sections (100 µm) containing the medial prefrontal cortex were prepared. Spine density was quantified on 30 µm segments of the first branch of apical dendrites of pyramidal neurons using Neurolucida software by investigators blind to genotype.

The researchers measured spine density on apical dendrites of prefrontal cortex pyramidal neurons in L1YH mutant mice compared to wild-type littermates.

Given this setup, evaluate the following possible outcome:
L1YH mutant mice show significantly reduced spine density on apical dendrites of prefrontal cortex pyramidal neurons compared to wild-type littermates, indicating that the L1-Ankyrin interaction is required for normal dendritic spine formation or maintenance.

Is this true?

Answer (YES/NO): NO